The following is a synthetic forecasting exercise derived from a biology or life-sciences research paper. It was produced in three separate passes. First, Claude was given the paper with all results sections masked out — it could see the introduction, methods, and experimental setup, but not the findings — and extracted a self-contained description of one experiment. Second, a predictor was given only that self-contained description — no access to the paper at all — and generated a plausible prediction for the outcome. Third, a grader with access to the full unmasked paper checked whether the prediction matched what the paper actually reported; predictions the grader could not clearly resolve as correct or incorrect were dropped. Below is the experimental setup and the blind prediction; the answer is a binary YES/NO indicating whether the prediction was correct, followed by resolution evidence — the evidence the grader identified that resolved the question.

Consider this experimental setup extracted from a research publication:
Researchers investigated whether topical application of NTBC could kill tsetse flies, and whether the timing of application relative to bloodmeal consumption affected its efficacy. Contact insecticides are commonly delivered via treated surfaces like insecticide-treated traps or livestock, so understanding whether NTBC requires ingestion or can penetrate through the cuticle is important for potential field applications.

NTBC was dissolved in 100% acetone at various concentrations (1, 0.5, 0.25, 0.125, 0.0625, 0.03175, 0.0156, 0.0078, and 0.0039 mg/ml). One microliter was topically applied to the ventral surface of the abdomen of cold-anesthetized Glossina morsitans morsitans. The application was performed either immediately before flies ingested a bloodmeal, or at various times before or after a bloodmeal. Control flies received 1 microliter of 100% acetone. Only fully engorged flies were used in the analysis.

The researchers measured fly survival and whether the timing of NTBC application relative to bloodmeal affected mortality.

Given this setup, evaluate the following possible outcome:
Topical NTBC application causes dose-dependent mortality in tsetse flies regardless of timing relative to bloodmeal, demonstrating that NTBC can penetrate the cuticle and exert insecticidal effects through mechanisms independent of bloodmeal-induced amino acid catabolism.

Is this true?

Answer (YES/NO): NO